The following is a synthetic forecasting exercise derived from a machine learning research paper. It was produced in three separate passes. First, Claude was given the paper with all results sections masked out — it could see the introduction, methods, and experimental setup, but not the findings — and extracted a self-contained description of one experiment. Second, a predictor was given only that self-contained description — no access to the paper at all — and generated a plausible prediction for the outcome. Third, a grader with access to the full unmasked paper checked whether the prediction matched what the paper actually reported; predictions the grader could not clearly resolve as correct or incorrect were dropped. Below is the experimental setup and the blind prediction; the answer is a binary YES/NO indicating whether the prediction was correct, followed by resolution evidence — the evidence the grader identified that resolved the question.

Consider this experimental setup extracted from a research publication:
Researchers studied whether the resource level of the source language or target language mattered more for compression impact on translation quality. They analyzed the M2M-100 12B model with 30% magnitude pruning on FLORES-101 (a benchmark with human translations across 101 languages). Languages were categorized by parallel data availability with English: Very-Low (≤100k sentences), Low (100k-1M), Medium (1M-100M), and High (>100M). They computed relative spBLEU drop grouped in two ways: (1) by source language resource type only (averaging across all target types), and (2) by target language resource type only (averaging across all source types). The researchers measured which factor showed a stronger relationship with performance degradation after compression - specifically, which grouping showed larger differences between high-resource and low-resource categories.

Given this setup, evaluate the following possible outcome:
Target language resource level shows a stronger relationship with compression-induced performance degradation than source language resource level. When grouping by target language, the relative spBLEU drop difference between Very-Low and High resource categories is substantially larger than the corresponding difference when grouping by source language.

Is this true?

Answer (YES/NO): YES